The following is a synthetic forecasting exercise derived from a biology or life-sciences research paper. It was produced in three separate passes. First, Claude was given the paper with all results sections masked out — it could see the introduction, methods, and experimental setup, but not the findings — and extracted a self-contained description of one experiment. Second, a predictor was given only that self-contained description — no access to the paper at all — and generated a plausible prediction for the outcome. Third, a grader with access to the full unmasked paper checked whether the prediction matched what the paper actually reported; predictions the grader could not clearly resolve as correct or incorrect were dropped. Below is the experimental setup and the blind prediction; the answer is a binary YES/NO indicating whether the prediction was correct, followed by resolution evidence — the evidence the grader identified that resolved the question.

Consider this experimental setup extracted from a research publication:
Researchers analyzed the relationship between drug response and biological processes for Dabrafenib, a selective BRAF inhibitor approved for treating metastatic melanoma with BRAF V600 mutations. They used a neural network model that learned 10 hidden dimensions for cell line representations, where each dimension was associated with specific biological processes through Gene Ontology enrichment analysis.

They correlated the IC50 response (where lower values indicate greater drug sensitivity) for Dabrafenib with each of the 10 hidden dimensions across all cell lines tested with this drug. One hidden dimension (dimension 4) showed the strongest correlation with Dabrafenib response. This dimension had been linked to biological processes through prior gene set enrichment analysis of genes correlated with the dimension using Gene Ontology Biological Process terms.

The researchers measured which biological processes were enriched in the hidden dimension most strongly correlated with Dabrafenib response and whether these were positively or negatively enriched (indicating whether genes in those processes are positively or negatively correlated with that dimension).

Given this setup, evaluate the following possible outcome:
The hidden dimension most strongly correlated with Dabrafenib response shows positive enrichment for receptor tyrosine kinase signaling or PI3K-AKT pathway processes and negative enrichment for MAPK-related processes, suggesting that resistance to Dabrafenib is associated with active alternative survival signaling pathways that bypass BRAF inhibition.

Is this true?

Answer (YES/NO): NO